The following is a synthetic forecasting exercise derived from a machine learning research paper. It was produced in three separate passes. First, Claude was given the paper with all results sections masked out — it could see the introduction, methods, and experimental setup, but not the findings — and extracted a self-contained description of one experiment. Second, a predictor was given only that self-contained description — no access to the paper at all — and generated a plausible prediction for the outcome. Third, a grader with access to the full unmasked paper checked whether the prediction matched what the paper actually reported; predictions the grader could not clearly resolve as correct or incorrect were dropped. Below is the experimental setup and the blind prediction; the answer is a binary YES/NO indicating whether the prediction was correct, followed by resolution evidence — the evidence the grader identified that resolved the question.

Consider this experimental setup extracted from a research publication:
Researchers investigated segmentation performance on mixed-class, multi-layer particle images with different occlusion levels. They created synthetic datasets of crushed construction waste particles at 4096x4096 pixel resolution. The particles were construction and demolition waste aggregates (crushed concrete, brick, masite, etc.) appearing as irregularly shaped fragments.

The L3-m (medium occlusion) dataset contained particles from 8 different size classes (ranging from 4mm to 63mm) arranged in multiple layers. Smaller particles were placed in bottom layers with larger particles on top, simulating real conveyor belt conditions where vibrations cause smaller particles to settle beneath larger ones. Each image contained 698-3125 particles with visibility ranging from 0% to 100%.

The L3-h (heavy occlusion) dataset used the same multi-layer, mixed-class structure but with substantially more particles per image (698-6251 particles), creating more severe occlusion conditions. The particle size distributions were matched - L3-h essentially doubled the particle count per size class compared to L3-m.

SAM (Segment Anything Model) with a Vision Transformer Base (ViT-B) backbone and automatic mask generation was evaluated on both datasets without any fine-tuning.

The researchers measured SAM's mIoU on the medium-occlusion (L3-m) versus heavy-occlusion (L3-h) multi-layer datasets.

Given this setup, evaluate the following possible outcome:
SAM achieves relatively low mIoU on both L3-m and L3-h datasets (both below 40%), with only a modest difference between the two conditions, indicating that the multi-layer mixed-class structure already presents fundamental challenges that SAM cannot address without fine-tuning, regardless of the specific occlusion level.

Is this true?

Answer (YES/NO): NO